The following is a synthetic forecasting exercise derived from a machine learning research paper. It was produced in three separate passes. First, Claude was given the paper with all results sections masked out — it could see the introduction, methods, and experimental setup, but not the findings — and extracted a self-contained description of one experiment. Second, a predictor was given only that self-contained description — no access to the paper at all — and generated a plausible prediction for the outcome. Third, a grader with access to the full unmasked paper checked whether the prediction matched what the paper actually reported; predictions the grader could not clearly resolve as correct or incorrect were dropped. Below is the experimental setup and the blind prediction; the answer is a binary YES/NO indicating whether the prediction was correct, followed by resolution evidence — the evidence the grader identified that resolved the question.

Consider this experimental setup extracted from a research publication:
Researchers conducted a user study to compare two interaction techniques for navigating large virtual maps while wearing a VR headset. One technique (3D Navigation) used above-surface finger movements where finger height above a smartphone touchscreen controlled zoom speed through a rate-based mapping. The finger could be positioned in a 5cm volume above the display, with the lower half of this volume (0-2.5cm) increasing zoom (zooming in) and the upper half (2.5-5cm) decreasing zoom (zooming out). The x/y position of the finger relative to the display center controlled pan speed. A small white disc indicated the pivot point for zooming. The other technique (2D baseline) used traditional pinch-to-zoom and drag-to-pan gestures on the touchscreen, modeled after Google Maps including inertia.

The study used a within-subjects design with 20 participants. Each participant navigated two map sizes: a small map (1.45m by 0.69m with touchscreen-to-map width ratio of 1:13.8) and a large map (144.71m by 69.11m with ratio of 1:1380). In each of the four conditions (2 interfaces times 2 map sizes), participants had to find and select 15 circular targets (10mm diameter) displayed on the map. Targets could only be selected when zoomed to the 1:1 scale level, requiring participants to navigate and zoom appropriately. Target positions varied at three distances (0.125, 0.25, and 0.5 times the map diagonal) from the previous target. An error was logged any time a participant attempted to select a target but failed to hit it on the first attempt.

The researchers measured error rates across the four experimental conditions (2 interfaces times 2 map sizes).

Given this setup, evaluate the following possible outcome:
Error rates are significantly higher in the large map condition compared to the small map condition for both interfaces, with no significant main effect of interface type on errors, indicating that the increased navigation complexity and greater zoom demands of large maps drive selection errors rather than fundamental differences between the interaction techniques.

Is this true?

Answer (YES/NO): NO